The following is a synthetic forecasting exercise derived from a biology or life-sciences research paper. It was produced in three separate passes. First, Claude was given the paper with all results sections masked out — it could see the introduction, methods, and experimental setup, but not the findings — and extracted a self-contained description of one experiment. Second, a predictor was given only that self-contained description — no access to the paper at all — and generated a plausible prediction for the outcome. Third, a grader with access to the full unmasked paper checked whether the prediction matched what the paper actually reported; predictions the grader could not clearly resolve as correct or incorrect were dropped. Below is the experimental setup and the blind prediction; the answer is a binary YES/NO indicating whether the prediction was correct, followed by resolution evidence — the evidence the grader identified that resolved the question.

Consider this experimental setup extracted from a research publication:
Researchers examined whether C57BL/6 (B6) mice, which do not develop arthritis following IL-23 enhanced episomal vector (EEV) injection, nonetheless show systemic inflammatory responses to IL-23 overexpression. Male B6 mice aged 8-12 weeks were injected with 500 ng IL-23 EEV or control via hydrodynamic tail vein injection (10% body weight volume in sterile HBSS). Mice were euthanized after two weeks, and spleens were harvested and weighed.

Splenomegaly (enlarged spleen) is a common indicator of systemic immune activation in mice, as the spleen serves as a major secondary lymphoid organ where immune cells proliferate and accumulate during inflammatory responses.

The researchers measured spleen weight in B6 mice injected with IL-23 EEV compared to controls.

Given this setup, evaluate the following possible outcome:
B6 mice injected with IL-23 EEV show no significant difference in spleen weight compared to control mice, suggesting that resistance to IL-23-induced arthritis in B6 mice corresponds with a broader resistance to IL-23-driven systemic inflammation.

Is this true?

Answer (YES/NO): NO